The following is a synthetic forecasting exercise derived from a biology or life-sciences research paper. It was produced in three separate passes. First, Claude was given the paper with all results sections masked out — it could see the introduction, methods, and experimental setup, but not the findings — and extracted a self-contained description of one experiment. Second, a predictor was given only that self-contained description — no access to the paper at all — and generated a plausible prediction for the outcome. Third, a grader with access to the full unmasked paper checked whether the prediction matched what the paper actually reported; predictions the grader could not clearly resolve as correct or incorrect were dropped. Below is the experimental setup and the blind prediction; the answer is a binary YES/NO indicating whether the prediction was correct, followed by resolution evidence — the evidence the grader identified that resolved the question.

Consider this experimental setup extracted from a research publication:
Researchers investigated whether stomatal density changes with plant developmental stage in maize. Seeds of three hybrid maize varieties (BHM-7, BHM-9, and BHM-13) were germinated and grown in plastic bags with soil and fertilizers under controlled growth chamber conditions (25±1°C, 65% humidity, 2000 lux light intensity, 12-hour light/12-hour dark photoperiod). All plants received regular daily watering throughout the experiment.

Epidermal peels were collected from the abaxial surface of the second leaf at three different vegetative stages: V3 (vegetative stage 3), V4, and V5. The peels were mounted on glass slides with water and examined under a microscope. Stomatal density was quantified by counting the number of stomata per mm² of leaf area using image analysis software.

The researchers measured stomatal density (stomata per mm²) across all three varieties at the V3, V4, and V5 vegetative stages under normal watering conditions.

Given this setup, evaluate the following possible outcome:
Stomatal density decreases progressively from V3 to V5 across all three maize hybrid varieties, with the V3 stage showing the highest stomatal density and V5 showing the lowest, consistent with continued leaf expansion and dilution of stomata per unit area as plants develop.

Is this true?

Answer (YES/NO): NO